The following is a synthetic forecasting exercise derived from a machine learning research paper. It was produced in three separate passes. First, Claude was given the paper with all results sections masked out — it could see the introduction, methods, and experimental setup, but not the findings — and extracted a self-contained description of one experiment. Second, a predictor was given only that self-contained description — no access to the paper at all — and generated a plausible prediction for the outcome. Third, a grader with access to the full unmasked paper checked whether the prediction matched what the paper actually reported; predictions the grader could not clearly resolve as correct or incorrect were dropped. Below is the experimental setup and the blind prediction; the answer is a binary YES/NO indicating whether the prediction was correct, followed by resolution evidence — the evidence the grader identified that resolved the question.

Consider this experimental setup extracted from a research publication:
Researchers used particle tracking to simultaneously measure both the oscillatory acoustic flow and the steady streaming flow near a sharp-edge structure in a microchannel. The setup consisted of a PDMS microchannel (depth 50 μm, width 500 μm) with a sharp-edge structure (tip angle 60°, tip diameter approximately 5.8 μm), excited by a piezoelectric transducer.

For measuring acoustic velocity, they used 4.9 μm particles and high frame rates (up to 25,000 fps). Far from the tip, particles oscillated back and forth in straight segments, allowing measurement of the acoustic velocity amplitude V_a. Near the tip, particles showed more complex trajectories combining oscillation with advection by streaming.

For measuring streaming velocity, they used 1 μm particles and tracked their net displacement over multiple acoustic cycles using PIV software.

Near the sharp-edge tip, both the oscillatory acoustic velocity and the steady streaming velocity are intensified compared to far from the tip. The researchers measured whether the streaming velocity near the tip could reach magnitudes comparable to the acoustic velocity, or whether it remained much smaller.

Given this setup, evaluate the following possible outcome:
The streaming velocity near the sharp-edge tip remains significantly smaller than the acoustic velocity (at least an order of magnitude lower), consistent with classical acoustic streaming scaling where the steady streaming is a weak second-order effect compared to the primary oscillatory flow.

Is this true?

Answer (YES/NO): NO